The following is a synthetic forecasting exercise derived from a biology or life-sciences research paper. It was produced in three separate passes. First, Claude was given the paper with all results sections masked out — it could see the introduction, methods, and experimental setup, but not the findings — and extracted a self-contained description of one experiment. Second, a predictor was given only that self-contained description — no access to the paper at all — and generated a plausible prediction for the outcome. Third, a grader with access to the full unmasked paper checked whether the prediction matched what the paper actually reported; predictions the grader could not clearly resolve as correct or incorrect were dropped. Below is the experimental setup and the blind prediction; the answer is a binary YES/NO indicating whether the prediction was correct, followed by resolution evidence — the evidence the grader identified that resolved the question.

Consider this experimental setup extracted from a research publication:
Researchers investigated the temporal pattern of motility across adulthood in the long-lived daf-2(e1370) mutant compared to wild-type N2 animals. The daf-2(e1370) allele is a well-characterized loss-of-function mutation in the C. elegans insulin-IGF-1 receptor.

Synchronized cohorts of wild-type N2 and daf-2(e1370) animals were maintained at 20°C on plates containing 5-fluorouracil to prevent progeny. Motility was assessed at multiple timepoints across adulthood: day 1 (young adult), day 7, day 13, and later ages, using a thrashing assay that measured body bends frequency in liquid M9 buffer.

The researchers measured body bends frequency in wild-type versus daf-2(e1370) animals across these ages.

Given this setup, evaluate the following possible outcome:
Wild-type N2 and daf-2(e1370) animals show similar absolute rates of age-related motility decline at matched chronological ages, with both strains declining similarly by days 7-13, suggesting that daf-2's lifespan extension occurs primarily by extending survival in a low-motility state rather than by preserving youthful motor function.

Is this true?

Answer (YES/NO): NO